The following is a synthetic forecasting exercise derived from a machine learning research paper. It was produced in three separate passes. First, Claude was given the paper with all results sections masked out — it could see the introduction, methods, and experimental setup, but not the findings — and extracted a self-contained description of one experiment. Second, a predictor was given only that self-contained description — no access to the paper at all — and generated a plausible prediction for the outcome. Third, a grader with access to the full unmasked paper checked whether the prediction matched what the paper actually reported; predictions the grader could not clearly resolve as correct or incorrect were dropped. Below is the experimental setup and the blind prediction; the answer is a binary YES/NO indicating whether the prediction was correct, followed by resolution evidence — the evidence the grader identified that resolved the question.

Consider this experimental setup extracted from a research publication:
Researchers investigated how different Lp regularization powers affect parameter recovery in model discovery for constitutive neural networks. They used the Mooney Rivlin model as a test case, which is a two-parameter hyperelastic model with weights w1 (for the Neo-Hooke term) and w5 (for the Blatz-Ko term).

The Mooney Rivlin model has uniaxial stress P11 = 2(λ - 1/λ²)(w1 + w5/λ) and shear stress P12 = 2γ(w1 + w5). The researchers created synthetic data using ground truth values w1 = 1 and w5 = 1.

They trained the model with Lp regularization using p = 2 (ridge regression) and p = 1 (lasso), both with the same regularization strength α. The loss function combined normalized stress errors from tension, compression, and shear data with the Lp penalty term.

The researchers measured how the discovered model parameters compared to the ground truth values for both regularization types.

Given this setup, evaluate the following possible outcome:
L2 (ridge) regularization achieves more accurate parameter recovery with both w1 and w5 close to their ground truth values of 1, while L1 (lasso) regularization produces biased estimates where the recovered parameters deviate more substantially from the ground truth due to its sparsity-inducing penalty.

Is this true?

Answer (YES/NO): NO